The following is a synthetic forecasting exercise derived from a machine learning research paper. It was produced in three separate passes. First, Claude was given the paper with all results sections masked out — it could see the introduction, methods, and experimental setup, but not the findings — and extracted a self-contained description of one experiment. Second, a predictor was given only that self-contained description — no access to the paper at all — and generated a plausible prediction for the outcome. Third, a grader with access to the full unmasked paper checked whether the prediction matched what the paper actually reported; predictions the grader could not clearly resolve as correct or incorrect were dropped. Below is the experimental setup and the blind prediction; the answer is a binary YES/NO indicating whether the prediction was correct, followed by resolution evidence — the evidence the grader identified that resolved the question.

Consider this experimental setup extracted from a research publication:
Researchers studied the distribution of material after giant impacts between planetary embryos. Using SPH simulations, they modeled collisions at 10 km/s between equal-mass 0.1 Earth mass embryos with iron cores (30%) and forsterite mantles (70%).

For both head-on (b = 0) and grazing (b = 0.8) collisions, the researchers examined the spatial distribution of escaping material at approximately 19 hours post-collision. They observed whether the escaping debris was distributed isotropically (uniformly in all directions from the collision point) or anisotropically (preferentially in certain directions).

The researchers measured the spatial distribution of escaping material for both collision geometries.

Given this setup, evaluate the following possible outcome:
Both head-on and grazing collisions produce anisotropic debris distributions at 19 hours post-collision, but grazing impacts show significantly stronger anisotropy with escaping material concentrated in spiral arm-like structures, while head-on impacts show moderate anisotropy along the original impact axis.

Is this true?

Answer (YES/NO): NO